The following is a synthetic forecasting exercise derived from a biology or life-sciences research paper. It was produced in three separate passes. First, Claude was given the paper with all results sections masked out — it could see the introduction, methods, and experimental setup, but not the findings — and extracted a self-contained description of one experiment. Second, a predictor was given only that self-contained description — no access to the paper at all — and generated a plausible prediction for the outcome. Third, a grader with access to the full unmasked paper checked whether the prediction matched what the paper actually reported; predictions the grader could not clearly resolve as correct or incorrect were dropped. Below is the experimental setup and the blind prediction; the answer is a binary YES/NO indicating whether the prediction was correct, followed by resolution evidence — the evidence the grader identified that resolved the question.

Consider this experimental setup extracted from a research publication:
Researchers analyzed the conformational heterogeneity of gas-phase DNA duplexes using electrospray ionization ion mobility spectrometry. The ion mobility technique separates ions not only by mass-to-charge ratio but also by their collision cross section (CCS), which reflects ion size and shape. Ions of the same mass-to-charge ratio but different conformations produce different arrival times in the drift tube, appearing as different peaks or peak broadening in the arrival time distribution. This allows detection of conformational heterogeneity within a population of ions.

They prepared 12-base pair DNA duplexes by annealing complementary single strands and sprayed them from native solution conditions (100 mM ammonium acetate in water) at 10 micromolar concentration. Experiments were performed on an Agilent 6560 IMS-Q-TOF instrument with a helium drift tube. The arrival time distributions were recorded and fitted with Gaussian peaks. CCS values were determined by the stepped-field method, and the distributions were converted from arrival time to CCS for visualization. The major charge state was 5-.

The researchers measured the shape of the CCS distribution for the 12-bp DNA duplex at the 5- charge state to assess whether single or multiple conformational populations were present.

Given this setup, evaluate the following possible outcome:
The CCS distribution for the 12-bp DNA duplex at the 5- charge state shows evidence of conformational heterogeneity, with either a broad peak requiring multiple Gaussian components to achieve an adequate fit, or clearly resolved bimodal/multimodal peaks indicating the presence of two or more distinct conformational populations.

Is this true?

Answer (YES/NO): YES